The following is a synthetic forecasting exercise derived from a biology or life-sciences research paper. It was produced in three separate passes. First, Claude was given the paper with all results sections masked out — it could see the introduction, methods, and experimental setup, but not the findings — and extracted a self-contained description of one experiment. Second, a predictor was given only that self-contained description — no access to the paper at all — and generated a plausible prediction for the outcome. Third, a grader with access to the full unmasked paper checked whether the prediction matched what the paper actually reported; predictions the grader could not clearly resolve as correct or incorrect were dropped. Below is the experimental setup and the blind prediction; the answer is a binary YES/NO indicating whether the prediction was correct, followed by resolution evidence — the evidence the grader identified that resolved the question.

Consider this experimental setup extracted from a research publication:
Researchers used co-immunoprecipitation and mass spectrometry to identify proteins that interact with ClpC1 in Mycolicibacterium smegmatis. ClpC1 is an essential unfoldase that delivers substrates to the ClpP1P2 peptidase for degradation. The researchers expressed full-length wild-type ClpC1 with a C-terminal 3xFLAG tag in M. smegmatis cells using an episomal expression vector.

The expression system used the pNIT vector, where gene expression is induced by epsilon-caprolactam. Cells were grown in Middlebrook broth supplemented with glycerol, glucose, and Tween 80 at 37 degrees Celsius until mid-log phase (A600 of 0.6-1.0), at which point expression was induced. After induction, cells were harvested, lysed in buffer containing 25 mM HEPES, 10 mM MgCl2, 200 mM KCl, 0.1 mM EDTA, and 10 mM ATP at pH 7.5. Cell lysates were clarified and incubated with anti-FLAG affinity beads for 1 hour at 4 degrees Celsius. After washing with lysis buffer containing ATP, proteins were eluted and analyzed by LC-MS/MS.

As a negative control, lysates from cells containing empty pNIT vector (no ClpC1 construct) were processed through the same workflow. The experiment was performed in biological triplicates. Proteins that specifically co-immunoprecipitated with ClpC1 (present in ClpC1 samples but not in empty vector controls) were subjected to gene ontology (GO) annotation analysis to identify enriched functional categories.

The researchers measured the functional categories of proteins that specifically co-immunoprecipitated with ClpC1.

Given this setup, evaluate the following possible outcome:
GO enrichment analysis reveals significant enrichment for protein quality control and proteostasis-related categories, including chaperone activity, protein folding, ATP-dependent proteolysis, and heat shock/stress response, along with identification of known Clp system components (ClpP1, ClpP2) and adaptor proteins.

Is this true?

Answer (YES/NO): NO